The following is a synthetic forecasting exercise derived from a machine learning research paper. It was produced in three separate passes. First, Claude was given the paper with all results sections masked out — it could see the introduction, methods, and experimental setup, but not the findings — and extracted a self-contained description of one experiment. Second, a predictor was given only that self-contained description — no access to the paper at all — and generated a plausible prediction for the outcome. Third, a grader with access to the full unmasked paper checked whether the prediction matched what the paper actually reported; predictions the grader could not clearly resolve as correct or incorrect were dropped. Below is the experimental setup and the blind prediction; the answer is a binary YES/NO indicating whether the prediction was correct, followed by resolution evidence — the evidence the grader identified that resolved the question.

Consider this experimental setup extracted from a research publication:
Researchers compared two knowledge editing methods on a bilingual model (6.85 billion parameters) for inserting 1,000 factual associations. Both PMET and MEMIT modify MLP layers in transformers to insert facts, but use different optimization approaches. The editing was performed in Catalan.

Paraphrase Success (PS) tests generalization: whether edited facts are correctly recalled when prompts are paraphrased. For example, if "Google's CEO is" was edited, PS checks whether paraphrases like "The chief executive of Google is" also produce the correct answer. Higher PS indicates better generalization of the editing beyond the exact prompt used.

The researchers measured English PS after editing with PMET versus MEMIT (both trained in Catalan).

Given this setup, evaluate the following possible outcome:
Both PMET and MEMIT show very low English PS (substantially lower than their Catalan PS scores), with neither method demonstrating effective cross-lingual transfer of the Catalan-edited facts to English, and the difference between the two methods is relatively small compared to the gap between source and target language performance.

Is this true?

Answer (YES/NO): NO